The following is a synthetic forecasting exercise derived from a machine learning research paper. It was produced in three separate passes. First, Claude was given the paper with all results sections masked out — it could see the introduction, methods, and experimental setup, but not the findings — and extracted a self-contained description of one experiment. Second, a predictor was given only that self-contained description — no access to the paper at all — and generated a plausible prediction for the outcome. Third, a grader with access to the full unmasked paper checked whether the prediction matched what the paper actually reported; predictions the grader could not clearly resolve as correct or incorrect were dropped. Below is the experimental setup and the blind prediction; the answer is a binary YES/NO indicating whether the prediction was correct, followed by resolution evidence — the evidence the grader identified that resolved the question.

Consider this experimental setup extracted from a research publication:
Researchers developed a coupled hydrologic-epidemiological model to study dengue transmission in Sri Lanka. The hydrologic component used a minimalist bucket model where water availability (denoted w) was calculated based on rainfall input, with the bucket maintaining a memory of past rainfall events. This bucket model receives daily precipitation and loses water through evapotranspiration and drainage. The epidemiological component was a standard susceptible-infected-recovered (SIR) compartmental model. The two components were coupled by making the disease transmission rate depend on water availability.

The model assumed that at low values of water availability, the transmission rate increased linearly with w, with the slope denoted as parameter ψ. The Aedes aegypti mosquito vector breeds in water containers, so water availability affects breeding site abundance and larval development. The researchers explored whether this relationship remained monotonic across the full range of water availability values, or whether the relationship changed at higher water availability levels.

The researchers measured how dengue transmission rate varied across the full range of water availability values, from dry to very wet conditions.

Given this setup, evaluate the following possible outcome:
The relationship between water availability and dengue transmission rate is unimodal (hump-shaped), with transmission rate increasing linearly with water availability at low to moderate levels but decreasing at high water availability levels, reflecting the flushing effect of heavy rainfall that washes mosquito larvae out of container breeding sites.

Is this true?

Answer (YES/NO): YES